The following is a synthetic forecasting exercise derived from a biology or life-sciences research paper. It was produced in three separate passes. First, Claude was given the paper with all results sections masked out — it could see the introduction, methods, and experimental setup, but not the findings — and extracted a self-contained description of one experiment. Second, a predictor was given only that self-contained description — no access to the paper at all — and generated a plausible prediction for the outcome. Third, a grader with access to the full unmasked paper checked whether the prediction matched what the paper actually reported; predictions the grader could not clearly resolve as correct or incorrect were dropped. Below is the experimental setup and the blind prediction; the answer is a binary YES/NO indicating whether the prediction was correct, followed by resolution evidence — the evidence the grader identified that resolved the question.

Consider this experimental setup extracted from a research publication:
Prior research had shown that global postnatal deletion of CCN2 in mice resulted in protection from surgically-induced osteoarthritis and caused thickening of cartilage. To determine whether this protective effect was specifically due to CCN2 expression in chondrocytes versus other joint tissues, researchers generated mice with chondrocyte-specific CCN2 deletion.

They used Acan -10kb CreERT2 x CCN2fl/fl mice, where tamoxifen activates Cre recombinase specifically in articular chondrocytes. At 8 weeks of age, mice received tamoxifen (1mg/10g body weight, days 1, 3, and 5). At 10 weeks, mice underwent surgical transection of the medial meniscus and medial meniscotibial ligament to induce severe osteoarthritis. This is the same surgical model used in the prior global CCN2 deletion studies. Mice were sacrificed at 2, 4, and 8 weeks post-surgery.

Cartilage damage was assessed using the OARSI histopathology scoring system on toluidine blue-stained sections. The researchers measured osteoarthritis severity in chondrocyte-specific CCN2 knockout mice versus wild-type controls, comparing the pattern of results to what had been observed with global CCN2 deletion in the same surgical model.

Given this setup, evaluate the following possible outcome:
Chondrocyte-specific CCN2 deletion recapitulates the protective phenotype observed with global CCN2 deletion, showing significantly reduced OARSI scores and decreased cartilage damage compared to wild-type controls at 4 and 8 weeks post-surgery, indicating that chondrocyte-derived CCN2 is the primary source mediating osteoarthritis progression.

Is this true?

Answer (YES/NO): NO